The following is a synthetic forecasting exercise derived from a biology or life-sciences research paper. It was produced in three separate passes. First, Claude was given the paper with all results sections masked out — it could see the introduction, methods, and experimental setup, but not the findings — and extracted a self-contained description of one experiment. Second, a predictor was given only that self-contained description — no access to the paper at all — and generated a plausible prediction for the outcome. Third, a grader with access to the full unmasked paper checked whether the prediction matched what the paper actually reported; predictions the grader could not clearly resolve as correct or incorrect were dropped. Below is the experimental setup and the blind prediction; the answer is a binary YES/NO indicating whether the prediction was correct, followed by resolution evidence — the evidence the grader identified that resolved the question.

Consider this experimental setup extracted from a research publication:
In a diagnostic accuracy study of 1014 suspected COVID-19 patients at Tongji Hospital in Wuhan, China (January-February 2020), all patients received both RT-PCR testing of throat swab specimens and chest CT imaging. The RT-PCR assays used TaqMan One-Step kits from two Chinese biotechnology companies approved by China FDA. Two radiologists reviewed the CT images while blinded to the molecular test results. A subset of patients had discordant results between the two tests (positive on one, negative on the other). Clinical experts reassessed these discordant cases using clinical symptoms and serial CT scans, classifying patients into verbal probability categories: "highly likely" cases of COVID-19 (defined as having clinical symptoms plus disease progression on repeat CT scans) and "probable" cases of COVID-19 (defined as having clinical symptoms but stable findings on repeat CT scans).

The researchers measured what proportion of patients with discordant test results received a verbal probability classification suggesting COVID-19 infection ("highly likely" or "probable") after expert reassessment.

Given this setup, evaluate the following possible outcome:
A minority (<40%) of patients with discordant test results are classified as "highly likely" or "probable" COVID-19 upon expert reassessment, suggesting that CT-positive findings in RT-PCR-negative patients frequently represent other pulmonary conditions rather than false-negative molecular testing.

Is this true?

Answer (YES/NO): NO